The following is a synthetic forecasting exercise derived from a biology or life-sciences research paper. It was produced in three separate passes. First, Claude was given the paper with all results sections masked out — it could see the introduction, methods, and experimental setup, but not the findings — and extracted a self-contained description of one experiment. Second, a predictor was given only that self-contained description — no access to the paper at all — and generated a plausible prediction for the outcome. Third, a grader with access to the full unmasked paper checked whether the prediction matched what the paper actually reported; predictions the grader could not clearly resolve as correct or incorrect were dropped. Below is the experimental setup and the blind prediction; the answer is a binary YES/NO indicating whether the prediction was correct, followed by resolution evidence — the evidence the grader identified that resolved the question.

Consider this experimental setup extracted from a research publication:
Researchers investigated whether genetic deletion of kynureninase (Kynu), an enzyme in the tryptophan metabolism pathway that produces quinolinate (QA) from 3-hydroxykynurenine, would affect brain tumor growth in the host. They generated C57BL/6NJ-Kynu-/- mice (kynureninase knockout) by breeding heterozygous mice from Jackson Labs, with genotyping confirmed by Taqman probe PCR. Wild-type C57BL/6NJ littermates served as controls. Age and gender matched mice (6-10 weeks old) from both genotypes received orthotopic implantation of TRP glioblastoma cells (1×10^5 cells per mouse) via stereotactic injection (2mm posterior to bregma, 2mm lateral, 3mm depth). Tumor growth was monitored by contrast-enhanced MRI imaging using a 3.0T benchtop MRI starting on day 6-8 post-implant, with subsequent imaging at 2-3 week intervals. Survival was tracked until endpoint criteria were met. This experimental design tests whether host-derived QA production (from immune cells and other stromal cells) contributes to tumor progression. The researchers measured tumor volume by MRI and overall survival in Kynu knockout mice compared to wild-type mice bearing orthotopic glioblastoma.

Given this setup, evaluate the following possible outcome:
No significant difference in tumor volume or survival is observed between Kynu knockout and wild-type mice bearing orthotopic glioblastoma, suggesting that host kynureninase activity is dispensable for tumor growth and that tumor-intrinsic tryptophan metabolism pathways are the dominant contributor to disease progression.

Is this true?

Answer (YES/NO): NO